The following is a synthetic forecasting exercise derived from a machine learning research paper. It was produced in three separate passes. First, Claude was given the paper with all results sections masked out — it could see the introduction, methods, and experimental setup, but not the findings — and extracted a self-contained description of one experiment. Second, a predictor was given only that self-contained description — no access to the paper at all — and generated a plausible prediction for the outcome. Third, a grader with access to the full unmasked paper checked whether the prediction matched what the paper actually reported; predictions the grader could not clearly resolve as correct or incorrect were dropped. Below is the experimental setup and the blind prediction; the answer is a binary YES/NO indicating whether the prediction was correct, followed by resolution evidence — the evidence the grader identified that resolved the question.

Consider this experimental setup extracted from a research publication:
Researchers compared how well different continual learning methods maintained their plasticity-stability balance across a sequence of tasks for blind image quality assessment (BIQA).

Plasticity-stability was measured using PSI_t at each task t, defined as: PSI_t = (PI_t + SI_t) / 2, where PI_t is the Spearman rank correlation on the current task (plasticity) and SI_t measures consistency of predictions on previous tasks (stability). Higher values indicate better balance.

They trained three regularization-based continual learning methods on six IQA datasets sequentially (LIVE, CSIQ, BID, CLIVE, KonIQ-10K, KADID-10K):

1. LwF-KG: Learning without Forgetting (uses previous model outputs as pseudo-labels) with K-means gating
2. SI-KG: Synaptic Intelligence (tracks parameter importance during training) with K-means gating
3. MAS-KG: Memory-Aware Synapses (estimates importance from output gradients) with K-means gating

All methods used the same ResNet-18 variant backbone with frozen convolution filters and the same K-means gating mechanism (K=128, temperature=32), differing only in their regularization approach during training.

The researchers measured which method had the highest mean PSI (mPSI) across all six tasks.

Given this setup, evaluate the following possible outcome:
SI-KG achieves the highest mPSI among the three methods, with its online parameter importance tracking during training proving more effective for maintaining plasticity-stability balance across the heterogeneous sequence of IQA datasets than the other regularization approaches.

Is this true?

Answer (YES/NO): NO